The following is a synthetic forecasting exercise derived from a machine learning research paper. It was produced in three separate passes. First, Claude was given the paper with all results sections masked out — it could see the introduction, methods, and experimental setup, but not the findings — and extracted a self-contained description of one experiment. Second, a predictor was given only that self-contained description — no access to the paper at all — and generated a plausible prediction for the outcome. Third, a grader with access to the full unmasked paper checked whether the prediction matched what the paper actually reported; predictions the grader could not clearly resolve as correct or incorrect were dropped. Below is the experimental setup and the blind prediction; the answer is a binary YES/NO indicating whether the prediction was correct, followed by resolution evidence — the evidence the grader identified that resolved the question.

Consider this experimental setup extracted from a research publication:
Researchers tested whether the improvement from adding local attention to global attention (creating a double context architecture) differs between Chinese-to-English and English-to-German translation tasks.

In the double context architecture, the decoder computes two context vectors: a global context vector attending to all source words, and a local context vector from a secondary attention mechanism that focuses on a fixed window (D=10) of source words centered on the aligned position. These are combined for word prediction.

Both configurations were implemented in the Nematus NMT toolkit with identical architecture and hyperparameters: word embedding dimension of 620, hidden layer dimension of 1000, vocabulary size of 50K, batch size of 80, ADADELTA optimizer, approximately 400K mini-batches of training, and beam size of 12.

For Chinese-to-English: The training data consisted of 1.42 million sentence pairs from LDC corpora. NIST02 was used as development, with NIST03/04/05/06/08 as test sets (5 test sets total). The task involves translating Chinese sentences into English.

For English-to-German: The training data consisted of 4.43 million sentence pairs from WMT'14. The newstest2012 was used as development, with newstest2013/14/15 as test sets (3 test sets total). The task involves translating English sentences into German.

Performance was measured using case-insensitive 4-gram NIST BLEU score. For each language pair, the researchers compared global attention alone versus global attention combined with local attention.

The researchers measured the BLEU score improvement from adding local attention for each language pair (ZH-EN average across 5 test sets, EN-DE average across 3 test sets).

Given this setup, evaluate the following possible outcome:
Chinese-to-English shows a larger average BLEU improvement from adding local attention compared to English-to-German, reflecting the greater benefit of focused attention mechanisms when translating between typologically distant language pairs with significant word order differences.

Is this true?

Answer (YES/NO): YES